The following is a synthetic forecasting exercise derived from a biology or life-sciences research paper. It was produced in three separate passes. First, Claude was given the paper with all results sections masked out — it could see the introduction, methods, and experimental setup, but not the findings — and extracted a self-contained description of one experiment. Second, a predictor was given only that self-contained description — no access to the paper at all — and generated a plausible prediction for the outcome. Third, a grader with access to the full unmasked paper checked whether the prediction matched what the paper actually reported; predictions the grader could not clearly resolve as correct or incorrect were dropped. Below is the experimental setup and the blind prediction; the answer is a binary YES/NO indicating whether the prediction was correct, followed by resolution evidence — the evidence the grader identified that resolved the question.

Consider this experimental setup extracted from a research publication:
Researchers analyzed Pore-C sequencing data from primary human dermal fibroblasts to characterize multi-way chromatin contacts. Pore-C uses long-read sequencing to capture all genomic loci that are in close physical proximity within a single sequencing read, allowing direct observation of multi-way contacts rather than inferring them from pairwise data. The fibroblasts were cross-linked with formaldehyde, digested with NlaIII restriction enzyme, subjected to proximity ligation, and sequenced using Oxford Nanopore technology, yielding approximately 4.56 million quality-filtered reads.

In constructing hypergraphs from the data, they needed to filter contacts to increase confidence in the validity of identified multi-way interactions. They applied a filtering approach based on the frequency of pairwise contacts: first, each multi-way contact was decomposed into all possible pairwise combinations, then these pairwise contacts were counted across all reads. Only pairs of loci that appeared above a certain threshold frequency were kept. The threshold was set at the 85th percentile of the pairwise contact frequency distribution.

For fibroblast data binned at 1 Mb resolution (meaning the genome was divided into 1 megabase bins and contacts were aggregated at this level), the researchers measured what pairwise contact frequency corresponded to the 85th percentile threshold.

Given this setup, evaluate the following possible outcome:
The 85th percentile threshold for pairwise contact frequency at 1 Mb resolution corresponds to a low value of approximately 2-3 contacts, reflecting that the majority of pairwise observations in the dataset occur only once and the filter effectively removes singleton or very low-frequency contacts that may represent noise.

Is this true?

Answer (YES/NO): NO